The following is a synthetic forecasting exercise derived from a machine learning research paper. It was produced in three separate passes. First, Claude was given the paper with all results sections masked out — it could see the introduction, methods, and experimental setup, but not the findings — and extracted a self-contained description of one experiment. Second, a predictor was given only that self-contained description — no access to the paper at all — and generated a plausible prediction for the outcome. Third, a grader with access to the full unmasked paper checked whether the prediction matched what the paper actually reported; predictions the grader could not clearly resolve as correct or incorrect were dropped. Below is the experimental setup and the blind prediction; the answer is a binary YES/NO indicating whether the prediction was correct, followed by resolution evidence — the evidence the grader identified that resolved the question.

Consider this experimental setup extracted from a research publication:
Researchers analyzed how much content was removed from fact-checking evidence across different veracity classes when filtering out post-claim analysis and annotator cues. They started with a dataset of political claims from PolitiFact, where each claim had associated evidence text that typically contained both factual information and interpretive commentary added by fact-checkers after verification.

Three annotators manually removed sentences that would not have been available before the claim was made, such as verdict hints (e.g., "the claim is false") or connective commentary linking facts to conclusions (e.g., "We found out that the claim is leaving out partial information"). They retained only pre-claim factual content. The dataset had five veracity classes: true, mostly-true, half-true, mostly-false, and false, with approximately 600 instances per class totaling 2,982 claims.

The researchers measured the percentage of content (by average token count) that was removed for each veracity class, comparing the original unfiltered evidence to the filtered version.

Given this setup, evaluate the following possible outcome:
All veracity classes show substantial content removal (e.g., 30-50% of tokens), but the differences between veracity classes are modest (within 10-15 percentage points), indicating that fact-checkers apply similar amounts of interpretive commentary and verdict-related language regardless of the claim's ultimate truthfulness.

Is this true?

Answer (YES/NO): NO